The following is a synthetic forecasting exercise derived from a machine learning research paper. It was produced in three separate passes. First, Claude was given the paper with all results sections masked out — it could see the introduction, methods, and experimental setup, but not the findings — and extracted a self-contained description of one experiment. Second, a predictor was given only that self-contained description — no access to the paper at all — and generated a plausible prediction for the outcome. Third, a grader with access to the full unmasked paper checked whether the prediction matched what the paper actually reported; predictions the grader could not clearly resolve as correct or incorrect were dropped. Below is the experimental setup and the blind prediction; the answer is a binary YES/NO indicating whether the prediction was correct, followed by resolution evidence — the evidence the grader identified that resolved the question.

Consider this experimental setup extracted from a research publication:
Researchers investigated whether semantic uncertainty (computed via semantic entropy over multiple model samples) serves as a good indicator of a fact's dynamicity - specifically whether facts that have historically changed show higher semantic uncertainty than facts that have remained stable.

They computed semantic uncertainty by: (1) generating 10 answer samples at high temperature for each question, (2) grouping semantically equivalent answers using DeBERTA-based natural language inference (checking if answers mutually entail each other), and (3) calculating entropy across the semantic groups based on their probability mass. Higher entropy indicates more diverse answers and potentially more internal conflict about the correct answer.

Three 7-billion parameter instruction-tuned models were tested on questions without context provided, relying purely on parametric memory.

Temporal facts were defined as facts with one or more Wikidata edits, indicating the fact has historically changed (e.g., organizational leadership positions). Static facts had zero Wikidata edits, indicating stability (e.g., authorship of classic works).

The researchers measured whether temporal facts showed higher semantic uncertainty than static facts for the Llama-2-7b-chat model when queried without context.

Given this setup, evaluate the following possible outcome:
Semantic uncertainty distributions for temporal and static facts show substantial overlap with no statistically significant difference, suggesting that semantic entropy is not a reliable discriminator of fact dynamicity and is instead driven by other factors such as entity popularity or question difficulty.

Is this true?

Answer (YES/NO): YES